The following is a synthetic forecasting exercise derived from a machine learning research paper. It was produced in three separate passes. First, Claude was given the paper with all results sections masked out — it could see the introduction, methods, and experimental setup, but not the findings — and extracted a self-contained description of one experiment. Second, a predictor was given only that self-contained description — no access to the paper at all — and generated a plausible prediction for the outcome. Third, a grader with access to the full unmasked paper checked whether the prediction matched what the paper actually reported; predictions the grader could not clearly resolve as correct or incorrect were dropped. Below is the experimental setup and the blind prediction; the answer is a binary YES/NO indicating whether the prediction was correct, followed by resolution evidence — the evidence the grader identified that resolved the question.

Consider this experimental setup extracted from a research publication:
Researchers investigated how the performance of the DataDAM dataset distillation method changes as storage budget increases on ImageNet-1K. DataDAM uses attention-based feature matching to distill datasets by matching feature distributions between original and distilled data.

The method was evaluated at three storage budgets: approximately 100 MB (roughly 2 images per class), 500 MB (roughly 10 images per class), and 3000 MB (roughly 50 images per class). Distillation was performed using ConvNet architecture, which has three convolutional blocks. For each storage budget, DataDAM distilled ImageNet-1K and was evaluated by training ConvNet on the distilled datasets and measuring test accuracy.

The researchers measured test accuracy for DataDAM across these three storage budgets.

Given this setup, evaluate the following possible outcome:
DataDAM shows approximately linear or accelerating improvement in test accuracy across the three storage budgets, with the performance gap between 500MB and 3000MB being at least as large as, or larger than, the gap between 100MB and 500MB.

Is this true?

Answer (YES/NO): YES